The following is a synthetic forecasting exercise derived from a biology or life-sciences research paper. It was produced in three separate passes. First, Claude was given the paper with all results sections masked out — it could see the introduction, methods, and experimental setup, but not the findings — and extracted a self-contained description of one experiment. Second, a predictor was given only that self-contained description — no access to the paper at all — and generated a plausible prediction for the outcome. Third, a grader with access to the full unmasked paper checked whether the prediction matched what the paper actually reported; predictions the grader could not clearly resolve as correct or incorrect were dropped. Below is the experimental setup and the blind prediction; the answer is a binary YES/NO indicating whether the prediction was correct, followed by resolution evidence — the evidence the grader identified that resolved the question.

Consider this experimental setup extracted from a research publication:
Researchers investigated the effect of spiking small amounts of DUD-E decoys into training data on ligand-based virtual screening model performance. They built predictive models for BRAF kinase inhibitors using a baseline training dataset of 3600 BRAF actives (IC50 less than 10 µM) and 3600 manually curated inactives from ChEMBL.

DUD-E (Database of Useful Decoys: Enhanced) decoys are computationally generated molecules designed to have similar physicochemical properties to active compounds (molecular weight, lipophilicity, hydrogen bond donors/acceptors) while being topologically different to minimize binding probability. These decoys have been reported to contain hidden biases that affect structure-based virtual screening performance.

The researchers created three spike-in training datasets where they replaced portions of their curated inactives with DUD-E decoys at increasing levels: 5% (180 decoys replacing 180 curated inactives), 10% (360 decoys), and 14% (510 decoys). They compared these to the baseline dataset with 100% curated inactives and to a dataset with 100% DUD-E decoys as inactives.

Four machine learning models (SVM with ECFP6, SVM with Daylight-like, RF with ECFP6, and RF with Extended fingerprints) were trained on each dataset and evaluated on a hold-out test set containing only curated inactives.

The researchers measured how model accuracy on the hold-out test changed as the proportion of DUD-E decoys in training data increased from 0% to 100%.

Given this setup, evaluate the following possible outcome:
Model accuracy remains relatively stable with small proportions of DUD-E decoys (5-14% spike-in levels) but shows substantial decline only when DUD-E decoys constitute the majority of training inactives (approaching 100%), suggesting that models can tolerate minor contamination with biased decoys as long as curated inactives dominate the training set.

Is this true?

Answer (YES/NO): YES